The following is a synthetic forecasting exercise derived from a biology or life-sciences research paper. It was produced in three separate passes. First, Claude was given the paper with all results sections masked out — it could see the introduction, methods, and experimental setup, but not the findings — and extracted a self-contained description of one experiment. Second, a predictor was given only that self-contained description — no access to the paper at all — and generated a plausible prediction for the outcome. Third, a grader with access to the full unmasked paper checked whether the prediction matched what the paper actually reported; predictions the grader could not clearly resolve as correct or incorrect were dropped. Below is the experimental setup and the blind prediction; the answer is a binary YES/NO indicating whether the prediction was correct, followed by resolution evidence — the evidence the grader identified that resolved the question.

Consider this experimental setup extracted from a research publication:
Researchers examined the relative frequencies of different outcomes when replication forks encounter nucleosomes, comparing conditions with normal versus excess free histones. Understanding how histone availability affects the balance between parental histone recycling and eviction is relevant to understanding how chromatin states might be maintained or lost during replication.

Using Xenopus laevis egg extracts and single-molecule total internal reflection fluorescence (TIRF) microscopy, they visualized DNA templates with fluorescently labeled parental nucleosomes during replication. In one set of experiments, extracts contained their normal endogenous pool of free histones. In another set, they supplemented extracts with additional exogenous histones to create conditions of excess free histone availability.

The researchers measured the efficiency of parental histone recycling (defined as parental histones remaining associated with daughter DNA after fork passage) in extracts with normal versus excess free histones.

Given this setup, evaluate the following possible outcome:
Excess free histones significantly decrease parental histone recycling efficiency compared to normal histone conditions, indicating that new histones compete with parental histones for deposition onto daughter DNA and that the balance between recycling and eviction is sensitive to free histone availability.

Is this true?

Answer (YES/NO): YES